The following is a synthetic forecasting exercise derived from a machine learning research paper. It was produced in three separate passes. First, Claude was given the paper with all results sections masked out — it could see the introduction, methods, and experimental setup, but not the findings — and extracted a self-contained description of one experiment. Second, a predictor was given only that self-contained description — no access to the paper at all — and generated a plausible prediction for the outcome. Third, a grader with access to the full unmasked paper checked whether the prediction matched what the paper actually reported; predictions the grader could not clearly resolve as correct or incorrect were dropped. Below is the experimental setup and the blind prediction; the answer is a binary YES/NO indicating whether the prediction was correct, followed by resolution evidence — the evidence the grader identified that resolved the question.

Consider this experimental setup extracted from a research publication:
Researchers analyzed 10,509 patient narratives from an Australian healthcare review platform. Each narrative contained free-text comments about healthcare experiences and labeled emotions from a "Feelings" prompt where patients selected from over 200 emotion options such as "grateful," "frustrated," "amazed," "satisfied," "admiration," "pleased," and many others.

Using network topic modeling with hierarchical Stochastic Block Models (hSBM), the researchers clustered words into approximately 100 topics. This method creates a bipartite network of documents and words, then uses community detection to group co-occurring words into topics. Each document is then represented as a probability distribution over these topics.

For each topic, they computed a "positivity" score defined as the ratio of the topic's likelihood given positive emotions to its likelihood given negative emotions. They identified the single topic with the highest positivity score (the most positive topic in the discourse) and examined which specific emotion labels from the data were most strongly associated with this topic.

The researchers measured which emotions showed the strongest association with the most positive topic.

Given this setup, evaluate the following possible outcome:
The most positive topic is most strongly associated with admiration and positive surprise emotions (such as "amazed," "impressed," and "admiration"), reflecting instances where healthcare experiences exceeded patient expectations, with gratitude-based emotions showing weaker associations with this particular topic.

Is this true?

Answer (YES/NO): YES